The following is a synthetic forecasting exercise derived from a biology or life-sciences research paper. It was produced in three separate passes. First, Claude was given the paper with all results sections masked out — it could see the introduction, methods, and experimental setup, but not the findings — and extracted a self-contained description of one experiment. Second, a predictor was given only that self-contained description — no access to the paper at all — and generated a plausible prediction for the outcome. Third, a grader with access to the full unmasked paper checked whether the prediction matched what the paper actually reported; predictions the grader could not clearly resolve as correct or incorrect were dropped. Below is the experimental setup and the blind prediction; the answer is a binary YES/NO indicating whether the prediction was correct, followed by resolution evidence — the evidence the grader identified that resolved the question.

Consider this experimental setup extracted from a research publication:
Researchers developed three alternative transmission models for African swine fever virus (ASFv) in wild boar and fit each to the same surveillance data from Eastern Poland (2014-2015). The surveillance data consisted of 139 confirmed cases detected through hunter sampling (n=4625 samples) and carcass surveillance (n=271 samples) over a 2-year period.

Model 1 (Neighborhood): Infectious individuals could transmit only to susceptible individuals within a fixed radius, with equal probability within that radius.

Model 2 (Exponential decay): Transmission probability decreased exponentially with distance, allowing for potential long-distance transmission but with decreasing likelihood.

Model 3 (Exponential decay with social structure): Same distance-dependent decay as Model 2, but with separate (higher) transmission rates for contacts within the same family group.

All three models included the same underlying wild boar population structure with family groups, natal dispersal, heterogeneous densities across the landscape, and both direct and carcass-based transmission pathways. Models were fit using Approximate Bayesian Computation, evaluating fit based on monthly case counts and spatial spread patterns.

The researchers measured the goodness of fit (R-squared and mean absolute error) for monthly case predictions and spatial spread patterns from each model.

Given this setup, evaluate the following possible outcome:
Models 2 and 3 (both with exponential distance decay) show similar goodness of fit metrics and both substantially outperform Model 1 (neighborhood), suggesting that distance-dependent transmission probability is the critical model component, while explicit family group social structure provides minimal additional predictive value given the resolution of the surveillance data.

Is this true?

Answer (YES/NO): NO